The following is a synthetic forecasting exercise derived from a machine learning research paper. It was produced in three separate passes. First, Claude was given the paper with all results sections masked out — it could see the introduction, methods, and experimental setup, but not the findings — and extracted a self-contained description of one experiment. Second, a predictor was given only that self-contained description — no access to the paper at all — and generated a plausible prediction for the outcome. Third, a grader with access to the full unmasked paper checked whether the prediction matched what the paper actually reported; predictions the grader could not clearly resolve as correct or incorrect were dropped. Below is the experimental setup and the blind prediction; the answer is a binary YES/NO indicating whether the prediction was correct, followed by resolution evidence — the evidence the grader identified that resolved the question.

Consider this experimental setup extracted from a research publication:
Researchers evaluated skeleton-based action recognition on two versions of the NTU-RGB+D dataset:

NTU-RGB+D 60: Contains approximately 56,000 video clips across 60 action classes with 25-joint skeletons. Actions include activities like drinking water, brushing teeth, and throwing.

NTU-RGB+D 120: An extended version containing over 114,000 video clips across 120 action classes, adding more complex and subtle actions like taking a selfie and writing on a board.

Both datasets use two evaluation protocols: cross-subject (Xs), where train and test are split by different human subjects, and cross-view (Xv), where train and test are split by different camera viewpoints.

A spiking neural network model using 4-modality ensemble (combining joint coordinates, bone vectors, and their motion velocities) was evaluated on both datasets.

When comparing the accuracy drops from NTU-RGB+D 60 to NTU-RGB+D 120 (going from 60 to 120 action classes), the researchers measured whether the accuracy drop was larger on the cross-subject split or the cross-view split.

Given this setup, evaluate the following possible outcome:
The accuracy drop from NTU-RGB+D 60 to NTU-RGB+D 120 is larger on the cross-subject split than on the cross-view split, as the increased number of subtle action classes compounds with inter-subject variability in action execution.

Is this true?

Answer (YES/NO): NO